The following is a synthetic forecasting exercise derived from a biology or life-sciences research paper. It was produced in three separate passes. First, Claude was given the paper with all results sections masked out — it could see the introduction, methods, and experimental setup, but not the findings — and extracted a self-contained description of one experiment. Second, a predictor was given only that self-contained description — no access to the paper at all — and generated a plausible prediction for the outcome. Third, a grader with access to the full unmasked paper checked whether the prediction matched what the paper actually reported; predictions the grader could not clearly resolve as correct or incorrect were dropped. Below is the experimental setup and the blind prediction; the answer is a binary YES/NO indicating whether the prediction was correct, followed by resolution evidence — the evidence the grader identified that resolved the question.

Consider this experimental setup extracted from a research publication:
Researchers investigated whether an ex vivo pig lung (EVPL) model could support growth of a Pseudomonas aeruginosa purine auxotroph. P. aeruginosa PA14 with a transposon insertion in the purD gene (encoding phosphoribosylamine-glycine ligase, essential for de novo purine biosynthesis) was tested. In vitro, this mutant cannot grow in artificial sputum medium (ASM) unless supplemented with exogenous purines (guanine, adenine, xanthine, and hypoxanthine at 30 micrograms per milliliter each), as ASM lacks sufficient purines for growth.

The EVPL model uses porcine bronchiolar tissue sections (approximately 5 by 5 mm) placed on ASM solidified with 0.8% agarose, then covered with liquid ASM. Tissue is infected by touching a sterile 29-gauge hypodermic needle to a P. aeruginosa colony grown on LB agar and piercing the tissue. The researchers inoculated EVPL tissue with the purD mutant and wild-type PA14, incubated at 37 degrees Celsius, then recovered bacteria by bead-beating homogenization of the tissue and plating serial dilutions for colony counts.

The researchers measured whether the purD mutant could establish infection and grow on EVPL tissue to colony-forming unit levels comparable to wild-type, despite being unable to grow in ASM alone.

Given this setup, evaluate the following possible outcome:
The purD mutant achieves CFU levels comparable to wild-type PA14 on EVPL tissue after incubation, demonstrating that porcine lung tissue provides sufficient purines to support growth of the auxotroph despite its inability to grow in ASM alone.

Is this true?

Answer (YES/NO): YES